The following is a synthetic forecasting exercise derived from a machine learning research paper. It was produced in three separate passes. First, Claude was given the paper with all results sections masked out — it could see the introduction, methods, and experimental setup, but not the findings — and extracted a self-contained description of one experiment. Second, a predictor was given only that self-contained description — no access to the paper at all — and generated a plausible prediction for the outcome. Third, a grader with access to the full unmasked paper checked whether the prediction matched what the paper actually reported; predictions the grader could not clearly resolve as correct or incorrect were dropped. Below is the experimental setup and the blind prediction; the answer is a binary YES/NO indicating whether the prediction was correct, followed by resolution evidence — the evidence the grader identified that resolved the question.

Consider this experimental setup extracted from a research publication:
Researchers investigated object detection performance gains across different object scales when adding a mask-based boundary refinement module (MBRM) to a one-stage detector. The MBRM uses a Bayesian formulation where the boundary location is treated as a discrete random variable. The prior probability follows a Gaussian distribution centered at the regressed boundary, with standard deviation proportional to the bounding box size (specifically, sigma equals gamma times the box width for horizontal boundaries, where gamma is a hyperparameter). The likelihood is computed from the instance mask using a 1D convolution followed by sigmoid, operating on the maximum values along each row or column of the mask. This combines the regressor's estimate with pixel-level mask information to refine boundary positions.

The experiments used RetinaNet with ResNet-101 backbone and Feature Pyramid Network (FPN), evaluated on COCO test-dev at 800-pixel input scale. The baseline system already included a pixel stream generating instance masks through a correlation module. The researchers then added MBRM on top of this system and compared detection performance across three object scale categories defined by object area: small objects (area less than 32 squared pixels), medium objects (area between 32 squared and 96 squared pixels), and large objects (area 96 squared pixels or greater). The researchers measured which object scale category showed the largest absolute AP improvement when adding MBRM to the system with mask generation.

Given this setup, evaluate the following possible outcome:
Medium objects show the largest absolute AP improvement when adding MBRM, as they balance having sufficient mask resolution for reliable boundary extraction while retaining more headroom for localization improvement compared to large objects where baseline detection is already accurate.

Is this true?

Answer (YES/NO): NO